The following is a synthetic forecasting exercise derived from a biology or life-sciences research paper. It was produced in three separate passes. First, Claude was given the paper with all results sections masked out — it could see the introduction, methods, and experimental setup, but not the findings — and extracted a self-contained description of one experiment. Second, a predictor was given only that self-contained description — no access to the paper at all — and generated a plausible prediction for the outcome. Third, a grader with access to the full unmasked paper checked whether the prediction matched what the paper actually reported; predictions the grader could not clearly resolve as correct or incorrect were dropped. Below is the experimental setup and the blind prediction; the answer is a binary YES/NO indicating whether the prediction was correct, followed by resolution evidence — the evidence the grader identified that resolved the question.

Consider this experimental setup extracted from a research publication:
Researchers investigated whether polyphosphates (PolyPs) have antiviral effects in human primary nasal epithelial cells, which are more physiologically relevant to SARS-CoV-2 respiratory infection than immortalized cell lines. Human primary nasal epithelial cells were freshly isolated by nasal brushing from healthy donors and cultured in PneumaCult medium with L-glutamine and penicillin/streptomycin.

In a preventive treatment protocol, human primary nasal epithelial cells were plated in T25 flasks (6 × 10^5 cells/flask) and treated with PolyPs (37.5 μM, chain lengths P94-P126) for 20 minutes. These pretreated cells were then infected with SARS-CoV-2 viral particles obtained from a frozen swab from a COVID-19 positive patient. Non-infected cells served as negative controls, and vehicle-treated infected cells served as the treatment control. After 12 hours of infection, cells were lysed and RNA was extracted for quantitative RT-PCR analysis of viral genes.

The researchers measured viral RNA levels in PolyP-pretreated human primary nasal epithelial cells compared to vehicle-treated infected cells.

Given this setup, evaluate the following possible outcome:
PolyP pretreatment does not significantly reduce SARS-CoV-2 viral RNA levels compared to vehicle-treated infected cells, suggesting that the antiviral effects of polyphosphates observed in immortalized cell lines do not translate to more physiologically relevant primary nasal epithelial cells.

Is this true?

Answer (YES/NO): NO